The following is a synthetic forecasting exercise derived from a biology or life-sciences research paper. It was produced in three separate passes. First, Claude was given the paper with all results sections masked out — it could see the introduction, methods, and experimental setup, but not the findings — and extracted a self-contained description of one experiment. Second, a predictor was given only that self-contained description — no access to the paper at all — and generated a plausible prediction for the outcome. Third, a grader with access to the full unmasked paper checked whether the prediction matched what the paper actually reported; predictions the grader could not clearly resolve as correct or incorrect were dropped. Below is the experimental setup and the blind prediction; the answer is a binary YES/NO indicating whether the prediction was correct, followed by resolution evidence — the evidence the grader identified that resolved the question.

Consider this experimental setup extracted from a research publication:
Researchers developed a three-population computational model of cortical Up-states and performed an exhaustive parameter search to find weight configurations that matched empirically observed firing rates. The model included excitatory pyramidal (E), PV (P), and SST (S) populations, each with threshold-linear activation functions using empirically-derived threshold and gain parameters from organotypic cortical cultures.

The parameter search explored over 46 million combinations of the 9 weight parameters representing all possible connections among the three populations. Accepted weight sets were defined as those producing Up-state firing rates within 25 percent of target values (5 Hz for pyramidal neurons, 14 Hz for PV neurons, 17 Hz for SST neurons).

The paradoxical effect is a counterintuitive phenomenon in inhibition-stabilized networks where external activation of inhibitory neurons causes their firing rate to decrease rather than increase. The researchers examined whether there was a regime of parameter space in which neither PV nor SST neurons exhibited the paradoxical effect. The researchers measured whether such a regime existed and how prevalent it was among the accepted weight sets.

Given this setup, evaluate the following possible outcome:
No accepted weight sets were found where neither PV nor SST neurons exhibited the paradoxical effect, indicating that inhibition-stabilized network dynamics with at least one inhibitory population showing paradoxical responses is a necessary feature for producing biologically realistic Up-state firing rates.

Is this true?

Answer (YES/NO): NO